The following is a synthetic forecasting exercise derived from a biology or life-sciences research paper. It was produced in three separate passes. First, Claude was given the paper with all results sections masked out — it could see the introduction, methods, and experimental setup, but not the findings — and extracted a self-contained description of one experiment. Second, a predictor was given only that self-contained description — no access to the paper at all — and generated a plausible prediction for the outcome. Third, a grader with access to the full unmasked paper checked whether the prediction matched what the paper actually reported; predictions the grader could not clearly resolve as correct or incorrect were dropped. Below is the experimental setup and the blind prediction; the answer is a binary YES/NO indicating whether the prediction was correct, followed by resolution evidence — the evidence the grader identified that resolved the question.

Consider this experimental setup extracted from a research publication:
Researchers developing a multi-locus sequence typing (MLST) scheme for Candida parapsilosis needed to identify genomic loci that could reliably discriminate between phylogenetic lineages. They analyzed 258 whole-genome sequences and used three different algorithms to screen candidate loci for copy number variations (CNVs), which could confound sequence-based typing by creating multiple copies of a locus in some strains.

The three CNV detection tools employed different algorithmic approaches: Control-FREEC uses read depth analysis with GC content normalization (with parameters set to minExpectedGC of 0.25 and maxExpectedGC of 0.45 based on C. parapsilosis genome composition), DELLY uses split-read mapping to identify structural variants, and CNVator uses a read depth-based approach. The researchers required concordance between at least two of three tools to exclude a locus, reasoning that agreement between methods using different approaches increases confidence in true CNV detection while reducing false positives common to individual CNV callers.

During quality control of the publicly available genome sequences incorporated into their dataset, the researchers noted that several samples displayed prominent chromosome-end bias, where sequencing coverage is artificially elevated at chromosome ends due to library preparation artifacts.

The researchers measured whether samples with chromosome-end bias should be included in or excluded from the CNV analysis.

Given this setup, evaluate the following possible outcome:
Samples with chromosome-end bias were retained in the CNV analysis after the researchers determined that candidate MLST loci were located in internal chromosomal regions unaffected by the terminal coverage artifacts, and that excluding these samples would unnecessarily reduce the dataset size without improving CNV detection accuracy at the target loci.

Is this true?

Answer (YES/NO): NO